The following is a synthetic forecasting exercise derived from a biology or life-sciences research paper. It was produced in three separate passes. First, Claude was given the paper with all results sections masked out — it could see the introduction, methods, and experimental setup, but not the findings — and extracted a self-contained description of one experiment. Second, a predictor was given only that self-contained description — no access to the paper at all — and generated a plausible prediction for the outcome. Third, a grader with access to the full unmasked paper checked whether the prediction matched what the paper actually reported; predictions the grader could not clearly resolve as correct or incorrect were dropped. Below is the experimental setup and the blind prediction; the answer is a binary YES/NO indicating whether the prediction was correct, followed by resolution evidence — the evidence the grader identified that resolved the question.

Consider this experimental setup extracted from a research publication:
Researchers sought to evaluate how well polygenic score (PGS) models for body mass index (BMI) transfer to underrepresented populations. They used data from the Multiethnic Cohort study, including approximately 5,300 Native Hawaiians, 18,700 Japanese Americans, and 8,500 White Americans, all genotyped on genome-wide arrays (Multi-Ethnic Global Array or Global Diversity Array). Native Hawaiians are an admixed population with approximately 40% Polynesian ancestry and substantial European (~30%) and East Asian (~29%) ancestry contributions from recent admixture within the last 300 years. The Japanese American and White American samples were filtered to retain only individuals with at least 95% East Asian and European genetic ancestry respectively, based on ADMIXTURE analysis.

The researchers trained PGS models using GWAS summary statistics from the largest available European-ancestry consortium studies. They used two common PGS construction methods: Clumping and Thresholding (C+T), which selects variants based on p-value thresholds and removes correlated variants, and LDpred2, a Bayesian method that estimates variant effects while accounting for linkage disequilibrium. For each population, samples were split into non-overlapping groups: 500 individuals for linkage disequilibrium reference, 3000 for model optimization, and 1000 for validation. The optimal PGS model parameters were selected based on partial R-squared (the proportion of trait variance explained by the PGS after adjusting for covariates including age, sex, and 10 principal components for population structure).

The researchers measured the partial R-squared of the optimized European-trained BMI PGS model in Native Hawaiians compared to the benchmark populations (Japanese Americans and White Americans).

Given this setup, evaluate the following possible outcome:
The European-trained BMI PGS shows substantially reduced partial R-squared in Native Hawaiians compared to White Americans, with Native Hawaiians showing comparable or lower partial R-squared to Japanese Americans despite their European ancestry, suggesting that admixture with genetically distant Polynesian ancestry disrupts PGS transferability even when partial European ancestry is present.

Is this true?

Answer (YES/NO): NO